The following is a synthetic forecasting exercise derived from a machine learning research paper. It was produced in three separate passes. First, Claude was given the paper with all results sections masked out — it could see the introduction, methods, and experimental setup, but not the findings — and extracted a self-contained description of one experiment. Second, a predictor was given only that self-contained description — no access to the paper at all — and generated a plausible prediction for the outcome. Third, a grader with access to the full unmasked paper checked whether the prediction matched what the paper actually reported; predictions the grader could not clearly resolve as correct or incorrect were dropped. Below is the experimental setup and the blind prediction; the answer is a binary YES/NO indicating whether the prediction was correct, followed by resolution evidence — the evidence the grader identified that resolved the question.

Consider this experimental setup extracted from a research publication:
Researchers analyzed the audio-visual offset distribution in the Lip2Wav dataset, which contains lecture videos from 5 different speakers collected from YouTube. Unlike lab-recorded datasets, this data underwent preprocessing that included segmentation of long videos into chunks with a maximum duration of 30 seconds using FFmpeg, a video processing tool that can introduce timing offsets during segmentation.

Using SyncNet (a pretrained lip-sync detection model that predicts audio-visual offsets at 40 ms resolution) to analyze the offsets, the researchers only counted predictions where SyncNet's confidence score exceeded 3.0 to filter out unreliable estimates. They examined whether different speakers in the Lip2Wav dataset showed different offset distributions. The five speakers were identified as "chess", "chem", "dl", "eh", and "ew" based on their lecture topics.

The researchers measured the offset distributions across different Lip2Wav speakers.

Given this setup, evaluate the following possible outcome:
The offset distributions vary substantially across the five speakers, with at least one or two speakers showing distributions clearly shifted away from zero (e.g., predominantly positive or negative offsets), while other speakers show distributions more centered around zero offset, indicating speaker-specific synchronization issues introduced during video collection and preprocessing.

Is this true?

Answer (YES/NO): NO